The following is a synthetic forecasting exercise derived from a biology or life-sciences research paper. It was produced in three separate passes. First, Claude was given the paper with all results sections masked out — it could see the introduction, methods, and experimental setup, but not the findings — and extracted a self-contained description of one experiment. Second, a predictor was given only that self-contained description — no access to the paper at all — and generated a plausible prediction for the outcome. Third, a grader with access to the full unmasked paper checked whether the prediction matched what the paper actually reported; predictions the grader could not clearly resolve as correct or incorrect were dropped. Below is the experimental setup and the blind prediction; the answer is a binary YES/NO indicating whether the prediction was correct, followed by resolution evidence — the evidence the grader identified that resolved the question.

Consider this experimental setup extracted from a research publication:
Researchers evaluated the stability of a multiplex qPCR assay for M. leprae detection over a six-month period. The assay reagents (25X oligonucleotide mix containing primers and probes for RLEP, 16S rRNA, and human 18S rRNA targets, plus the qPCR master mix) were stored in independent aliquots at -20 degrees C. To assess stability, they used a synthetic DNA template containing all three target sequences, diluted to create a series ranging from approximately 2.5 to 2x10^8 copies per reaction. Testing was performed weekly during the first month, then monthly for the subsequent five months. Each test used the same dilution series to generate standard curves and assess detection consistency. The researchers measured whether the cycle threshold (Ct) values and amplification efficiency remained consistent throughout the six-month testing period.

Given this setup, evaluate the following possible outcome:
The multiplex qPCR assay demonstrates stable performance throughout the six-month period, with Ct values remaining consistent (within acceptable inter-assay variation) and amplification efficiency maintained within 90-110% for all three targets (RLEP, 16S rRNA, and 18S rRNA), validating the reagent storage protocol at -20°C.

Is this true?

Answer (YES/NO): NO